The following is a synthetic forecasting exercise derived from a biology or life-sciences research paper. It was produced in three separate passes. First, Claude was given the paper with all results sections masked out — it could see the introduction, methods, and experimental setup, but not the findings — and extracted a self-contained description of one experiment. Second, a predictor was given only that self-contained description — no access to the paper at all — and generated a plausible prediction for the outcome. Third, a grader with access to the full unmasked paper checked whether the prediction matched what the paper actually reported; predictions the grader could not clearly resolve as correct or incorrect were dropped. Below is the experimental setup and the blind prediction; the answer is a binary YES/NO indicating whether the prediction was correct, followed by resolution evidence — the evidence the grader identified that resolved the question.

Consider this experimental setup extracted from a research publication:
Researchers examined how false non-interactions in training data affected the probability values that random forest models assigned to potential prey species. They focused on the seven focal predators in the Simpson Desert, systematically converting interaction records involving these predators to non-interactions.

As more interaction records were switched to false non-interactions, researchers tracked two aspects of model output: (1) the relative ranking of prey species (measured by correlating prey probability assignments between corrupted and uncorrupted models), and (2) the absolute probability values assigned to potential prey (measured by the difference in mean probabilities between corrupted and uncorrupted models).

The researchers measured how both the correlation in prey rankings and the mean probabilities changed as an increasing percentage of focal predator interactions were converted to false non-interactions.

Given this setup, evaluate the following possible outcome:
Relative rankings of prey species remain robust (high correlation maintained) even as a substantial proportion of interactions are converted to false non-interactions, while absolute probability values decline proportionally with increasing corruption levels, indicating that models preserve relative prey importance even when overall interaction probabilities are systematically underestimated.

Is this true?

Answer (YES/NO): NO